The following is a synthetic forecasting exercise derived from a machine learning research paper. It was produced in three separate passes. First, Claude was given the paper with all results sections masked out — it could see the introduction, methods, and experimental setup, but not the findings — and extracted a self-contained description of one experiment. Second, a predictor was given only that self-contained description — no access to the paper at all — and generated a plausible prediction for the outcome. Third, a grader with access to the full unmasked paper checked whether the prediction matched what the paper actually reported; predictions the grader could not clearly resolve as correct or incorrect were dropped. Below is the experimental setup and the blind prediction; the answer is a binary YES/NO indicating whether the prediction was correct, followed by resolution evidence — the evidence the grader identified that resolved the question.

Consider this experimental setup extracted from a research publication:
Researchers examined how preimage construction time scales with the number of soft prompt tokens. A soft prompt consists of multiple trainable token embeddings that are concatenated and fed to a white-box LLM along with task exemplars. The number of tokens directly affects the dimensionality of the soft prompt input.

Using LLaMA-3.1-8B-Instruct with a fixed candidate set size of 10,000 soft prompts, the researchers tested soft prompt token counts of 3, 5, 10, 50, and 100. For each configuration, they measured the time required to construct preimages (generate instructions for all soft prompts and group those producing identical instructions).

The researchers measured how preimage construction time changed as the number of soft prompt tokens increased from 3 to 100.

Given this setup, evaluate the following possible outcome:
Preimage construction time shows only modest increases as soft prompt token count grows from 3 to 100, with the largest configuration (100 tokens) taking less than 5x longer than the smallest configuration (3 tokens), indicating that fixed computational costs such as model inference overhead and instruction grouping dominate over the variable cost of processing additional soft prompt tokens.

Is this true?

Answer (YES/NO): YES